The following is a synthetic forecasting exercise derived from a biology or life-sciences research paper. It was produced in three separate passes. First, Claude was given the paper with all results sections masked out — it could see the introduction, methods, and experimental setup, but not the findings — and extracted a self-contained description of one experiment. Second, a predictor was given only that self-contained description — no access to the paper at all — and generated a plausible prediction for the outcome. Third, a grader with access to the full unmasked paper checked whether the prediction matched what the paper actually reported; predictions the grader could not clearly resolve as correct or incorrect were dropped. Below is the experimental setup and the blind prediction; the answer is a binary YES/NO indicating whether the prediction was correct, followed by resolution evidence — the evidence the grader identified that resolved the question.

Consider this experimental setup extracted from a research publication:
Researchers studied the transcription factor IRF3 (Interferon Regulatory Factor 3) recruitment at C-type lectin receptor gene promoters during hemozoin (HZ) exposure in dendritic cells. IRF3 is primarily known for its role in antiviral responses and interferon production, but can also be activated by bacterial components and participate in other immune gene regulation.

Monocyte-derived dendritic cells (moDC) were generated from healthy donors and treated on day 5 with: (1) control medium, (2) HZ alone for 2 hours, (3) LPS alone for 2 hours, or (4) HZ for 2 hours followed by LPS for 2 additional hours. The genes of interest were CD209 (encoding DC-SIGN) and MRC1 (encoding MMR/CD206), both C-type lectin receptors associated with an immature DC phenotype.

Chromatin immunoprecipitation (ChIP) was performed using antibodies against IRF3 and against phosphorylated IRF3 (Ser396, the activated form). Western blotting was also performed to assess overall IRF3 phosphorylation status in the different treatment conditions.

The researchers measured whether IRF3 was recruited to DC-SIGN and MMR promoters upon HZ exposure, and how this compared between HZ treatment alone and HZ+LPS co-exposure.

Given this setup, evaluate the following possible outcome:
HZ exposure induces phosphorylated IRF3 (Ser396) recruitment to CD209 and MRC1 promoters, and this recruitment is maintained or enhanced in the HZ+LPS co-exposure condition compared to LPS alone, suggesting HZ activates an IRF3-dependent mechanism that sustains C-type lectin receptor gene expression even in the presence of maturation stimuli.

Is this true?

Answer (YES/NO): NO